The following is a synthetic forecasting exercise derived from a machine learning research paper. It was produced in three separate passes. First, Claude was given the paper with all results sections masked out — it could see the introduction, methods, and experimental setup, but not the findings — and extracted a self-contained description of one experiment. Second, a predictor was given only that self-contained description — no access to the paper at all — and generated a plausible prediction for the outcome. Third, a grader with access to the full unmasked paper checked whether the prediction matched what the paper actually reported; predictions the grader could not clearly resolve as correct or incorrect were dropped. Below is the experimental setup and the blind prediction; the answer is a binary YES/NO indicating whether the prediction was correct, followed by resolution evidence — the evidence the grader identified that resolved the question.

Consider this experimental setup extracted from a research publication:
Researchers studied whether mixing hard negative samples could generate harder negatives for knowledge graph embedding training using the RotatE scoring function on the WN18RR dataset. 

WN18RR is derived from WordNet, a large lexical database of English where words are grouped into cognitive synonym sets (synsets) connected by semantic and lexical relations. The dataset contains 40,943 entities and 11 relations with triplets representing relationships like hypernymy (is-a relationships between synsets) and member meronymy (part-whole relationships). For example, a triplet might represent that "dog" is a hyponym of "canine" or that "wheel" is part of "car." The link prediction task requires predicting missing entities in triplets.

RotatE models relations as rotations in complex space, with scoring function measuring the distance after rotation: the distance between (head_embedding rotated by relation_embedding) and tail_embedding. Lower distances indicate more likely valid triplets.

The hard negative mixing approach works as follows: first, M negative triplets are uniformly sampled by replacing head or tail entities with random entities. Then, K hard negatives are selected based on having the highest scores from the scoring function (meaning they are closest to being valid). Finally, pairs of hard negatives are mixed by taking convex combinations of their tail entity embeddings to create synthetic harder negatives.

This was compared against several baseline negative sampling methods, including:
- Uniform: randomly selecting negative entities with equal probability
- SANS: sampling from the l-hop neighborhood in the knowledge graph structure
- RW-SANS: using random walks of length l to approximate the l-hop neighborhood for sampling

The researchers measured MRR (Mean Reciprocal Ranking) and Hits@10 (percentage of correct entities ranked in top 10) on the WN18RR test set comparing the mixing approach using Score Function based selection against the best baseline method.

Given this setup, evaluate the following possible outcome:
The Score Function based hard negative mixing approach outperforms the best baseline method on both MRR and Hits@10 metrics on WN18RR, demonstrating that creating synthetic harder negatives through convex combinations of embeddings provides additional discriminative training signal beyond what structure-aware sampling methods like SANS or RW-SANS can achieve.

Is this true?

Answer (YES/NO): NO